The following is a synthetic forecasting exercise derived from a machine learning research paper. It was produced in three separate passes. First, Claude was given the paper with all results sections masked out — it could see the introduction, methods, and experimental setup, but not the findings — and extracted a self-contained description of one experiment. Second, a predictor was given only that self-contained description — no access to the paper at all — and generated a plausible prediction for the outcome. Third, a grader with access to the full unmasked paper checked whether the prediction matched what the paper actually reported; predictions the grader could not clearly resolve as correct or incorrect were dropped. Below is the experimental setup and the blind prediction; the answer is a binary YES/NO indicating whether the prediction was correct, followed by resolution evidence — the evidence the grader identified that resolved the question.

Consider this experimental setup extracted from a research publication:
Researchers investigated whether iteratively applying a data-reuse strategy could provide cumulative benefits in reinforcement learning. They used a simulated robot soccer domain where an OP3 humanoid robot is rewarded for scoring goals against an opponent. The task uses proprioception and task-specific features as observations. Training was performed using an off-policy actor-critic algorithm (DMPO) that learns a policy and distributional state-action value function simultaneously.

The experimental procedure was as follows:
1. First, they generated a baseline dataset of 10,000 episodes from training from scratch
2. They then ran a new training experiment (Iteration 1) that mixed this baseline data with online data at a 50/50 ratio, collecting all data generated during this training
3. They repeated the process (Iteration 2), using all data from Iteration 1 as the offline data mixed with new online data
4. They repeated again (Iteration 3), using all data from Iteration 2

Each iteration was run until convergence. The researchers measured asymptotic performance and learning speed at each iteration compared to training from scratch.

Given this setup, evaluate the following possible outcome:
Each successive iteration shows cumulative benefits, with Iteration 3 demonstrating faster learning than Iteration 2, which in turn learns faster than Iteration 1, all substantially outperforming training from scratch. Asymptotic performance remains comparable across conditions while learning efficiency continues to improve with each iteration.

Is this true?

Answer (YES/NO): NO